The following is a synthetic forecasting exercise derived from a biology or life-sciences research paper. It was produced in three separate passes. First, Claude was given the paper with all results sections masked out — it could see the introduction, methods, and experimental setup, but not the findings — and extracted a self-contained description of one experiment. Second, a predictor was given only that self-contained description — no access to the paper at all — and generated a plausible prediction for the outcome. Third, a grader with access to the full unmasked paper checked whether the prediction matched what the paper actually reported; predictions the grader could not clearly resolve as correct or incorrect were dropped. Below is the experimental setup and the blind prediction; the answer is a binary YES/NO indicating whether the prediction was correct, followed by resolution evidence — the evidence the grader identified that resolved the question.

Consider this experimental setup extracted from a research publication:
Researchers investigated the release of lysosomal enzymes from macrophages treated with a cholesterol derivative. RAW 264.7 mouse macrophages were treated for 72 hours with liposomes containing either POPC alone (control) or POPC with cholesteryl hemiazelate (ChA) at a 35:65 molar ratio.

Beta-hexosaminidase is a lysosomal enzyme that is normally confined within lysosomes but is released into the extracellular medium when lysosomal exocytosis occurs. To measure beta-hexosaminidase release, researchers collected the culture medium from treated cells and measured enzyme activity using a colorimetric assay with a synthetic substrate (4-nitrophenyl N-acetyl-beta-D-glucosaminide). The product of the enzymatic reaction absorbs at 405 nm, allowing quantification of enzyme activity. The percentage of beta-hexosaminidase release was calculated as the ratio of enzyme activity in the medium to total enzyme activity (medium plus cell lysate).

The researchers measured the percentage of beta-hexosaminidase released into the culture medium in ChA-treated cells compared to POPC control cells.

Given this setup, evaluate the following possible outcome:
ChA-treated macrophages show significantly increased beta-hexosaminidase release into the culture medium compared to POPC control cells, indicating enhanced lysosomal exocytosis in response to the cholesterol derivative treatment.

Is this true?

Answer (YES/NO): YES